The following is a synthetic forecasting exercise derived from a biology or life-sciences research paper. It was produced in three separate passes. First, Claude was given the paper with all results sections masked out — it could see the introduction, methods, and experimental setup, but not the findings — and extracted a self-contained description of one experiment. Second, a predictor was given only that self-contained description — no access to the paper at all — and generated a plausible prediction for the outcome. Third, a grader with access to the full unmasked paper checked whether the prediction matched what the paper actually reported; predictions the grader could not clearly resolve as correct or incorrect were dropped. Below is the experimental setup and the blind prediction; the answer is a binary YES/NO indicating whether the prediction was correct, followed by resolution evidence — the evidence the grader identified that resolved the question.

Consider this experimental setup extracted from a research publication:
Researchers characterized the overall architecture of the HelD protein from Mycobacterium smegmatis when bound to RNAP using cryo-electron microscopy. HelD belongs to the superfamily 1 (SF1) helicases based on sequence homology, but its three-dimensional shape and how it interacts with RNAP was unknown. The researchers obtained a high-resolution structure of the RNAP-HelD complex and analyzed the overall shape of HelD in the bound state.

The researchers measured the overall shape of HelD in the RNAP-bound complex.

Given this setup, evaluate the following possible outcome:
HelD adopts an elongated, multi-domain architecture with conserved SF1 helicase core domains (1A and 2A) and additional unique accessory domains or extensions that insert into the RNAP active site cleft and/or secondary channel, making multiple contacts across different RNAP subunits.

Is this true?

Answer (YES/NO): YES